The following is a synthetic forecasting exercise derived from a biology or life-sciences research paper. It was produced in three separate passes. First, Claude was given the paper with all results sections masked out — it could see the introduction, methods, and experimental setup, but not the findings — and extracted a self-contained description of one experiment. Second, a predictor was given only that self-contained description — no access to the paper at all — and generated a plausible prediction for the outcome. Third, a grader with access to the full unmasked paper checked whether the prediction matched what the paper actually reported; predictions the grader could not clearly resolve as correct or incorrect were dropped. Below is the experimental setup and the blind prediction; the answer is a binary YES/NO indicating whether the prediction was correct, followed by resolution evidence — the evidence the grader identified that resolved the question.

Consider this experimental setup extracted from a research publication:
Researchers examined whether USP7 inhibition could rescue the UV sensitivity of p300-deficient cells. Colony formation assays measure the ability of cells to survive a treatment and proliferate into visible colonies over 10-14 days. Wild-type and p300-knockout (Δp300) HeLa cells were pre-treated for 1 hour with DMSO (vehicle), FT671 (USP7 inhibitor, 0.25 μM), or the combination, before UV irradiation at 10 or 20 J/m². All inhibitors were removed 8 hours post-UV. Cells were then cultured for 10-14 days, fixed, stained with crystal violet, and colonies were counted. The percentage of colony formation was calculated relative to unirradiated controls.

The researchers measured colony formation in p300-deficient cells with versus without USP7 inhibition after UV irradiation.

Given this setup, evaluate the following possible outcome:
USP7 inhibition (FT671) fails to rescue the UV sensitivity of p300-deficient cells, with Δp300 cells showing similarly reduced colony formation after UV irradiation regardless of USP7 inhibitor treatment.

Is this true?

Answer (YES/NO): NO